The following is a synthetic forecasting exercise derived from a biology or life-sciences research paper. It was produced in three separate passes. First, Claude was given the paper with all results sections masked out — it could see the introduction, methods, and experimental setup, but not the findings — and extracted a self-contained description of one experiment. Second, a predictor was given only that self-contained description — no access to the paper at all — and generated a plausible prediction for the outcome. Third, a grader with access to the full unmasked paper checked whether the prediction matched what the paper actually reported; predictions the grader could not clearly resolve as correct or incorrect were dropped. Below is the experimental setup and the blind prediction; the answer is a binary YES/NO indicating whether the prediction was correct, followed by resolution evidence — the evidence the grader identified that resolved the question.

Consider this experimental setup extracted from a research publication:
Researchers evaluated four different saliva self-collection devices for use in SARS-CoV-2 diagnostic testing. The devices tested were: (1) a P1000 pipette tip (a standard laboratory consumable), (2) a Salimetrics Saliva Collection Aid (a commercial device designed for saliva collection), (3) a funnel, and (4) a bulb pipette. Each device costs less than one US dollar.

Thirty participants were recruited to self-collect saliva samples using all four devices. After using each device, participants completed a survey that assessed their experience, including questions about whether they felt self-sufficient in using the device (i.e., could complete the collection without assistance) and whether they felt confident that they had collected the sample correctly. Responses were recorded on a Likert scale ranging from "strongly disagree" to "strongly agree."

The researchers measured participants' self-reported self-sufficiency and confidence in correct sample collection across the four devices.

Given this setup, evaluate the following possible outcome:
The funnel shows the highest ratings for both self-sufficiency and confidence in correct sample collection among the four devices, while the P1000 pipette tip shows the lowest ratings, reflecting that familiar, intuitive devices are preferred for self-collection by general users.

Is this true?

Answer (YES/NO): NO